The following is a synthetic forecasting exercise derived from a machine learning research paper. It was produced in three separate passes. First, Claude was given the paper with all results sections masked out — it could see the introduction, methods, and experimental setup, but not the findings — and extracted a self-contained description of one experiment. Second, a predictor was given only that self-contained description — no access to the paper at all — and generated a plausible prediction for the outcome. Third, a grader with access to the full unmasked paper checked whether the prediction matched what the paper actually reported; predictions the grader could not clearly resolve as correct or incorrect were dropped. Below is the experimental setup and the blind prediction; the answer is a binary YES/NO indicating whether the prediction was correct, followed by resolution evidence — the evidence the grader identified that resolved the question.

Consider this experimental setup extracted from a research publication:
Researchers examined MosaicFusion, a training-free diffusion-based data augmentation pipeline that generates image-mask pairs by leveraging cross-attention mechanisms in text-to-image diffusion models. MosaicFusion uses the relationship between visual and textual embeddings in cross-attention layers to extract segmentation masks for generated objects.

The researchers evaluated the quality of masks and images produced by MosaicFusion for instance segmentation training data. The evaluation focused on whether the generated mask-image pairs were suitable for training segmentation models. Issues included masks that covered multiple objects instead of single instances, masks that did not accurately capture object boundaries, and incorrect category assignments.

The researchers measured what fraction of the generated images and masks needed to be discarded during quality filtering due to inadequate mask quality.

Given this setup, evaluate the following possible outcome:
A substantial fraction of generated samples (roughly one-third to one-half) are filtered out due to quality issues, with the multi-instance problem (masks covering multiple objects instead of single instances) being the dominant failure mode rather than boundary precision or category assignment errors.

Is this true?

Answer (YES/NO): NO